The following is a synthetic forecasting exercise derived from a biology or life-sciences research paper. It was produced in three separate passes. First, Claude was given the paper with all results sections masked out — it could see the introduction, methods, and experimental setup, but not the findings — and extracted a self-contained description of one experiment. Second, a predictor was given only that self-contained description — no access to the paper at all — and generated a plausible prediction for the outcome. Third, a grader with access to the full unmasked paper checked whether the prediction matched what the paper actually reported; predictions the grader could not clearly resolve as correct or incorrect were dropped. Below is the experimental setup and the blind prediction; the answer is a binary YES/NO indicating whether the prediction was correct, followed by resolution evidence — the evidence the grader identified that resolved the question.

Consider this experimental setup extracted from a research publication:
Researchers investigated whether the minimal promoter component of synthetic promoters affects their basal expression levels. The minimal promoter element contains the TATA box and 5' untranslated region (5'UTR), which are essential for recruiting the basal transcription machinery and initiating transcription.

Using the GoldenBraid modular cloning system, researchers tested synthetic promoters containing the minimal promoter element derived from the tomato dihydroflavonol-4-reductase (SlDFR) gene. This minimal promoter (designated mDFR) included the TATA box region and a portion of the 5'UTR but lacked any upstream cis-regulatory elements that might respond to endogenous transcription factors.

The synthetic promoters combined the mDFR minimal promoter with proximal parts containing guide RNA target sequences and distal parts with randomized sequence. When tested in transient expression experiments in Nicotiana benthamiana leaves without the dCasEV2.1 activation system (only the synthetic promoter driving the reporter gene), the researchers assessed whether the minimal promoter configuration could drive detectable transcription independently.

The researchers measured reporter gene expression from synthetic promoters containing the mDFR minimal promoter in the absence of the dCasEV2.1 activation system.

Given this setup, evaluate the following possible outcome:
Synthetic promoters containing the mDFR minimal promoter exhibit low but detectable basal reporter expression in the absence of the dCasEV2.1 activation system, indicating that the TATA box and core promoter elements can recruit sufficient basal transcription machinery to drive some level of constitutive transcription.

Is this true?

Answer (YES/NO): NO